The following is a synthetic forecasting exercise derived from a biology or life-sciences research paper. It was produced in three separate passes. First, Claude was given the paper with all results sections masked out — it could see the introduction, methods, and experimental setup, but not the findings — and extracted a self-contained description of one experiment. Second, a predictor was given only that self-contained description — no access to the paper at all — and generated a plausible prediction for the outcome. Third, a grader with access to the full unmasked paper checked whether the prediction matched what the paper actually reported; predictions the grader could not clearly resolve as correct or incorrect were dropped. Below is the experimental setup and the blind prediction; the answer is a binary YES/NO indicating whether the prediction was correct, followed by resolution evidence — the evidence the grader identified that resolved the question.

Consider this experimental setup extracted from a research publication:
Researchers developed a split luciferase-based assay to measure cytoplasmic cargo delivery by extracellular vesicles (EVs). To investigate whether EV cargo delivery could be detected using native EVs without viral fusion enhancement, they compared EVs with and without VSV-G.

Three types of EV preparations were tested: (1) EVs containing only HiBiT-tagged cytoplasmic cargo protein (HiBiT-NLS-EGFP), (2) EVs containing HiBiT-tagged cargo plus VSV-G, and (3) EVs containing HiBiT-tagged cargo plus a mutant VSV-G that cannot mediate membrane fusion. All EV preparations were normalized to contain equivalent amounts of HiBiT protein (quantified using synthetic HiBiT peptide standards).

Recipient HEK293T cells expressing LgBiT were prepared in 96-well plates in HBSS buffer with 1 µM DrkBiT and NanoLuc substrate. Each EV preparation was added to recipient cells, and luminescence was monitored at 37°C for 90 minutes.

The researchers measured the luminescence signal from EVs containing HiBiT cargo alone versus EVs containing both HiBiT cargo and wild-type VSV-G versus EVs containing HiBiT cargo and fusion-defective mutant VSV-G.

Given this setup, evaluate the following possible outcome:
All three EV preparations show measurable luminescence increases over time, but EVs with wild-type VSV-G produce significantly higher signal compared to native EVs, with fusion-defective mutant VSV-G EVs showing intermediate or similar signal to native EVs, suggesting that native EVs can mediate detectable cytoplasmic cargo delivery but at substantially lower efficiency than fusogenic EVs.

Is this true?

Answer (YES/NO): NO